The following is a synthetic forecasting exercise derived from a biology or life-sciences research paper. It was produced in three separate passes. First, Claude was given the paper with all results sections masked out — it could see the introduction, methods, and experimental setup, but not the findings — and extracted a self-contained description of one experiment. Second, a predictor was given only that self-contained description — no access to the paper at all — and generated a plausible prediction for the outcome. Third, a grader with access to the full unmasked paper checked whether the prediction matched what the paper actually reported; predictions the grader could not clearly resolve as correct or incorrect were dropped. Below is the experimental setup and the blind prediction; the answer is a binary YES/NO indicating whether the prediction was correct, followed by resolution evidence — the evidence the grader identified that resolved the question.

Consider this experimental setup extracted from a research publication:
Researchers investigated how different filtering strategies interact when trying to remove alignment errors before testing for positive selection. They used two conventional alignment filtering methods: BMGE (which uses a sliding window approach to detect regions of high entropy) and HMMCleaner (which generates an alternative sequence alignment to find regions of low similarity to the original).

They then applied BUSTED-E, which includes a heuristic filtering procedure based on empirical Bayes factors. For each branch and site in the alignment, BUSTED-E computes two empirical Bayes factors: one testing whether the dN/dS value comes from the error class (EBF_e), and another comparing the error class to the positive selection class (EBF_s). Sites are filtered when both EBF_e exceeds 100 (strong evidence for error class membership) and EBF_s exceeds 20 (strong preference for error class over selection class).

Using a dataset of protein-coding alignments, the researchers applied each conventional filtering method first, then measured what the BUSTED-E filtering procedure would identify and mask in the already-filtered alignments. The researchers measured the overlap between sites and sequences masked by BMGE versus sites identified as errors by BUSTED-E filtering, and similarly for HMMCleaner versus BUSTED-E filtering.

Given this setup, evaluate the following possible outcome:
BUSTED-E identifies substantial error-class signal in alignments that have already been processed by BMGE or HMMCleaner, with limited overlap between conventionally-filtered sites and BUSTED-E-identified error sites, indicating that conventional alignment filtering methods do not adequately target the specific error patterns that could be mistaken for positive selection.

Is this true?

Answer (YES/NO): YES